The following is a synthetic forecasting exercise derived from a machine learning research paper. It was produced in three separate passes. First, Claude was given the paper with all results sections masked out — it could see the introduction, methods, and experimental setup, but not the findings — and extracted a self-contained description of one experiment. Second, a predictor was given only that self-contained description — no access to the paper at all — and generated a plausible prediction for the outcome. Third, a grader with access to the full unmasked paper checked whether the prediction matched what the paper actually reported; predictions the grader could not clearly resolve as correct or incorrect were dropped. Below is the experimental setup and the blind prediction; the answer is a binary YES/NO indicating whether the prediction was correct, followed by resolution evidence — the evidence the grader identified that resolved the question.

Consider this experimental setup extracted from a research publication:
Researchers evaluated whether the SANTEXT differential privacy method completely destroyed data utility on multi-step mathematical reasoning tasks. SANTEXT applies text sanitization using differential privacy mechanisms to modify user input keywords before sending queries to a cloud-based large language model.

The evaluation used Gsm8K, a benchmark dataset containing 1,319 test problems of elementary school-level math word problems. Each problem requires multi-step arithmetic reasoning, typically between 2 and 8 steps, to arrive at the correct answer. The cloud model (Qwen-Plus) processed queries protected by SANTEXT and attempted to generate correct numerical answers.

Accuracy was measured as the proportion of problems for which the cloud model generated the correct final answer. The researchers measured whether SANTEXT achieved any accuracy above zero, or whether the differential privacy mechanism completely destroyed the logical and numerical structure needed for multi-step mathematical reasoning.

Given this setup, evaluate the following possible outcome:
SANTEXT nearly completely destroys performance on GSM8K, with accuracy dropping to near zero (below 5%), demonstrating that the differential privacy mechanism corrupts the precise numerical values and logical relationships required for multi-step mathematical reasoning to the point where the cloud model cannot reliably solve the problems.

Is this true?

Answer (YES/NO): YES